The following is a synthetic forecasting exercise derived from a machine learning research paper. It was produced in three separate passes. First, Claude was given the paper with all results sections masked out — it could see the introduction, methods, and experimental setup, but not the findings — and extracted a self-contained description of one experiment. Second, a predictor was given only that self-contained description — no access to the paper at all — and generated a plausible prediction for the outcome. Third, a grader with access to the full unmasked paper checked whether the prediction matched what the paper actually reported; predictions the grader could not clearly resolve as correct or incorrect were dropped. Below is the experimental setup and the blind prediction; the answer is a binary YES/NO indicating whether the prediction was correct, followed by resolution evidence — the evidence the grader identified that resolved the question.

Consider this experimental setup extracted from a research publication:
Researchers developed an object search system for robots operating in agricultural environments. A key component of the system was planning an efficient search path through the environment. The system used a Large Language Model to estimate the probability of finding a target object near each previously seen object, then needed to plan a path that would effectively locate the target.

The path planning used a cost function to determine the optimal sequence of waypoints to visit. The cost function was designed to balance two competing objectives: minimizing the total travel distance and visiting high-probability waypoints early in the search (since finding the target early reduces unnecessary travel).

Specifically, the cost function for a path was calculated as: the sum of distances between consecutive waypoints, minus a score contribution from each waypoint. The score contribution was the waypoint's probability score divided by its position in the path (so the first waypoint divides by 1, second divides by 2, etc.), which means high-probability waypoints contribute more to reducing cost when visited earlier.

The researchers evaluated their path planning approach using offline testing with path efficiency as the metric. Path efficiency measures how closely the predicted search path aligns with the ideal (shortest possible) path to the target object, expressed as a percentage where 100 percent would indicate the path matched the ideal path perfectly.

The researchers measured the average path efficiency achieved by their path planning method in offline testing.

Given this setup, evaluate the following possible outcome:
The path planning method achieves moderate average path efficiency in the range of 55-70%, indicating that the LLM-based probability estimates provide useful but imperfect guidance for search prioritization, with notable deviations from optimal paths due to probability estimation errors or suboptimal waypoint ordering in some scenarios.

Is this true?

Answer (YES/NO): NO